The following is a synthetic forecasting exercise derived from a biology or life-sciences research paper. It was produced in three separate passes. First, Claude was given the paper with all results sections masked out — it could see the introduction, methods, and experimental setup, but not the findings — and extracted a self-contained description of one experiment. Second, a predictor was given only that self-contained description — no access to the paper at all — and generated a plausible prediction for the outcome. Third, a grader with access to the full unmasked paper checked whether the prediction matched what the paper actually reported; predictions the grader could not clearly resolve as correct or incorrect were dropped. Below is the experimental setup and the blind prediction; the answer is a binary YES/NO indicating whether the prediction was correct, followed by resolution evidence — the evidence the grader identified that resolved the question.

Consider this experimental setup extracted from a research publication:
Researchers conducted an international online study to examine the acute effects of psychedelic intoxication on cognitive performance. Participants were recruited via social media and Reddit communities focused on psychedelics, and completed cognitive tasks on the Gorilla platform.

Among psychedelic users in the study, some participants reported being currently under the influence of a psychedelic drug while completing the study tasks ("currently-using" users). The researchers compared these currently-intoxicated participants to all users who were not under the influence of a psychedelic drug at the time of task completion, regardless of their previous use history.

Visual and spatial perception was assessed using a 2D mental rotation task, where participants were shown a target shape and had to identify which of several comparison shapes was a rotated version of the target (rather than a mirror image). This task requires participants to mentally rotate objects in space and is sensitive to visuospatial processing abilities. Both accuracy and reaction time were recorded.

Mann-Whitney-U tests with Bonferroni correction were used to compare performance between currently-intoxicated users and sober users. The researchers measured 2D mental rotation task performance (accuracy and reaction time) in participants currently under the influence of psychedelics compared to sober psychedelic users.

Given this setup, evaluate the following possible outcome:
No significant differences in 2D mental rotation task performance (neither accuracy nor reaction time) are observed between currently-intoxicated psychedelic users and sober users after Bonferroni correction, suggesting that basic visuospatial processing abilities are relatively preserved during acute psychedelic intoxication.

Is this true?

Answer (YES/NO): NO